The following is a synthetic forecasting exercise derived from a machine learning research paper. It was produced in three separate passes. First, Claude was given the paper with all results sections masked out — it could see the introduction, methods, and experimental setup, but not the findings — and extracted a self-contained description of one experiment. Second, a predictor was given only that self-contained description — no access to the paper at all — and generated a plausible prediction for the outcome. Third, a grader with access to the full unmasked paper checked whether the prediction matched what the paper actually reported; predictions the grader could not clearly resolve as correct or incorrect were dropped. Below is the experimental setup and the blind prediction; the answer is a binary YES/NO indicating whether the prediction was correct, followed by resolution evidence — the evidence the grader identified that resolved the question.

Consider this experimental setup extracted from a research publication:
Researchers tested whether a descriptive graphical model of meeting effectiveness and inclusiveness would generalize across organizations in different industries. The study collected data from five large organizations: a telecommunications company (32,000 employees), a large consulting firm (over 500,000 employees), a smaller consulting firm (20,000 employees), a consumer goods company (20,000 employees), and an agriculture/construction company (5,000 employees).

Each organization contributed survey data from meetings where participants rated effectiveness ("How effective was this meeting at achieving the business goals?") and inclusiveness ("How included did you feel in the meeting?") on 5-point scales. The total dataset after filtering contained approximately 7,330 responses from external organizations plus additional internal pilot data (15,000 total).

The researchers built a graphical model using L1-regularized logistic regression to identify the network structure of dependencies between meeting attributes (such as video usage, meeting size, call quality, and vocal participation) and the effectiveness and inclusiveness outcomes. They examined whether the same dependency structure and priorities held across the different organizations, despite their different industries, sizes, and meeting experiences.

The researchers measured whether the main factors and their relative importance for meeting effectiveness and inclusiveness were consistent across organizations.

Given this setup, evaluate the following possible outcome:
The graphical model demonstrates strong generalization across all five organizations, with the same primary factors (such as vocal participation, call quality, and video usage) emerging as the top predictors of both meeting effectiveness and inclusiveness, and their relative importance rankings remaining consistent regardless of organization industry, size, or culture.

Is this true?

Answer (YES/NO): YES